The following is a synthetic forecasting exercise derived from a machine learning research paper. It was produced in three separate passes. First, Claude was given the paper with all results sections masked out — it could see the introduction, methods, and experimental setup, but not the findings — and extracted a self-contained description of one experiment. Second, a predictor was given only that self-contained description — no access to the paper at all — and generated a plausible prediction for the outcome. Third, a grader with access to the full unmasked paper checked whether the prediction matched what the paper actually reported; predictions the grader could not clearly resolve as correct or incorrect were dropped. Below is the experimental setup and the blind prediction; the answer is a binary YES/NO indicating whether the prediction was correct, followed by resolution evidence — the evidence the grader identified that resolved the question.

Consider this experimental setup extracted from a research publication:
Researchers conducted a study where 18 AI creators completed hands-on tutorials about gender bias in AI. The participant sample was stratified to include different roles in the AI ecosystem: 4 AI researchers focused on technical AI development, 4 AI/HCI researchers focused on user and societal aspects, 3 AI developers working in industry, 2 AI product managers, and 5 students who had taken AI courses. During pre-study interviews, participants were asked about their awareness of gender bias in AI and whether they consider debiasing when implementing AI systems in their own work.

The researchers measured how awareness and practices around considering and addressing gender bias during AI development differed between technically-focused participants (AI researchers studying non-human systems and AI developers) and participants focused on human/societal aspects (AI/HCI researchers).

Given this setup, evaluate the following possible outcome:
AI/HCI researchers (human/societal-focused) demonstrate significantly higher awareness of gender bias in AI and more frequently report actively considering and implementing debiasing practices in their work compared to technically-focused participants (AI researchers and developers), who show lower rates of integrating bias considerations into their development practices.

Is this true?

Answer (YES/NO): NO